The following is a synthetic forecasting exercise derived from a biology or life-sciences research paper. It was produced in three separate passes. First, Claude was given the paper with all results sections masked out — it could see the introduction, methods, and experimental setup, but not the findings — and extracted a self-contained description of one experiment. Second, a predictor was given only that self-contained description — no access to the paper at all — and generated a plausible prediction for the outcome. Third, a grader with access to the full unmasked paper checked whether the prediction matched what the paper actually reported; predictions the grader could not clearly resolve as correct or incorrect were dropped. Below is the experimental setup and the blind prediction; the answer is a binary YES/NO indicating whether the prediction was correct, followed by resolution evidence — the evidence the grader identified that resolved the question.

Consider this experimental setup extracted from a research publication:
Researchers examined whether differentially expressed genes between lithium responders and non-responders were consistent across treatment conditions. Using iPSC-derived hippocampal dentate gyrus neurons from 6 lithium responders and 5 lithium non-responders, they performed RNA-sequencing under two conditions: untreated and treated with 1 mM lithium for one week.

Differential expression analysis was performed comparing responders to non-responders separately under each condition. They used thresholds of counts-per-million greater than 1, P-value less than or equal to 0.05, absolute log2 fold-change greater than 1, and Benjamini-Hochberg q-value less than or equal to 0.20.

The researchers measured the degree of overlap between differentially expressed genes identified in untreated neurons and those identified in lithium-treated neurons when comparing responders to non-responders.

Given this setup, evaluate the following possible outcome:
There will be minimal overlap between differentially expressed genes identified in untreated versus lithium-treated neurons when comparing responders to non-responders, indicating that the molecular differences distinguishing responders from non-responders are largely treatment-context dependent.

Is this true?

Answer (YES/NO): NO